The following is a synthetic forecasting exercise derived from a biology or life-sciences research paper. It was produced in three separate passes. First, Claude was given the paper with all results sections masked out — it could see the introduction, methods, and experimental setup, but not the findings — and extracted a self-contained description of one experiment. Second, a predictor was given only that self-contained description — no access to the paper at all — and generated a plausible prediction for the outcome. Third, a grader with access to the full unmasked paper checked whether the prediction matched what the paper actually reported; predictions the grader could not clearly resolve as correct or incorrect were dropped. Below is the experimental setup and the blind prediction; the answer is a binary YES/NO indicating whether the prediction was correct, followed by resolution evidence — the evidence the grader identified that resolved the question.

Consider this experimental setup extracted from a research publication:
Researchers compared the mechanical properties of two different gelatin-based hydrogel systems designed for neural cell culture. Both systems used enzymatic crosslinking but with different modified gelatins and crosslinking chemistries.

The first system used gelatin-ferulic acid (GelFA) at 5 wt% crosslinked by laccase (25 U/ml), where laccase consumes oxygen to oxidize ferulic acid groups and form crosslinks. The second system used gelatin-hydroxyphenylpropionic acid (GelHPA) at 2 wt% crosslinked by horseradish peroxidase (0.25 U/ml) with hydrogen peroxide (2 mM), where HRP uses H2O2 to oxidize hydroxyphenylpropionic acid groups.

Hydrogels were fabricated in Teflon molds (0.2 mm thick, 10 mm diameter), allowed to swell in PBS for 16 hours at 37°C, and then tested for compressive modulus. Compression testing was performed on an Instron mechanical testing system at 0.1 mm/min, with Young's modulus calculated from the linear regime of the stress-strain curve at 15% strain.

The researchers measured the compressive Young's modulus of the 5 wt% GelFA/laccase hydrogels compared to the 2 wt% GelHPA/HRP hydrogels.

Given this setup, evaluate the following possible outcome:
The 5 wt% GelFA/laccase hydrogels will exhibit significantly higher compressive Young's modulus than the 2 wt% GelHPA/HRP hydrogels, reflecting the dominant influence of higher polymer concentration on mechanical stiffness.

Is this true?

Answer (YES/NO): YES